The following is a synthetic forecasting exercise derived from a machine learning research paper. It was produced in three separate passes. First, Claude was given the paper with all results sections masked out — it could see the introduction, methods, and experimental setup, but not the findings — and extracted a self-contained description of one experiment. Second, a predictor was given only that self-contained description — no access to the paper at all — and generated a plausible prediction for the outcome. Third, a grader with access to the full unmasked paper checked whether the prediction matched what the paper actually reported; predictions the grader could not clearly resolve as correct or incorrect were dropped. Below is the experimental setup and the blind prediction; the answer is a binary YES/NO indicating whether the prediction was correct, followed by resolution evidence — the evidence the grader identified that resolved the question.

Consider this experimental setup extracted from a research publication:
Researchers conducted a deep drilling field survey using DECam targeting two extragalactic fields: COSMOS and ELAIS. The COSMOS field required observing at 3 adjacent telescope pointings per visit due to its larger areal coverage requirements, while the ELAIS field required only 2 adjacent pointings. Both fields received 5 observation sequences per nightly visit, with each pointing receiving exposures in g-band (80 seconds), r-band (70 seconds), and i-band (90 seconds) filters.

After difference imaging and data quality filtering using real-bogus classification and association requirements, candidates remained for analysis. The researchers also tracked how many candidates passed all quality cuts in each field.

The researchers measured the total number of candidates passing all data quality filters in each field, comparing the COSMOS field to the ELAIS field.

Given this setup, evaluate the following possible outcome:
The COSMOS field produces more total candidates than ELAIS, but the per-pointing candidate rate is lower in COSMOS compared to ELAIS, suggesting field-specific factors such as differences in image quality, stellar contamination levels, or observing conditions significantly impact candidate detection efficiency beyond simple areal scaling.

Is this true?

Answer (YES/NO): YES